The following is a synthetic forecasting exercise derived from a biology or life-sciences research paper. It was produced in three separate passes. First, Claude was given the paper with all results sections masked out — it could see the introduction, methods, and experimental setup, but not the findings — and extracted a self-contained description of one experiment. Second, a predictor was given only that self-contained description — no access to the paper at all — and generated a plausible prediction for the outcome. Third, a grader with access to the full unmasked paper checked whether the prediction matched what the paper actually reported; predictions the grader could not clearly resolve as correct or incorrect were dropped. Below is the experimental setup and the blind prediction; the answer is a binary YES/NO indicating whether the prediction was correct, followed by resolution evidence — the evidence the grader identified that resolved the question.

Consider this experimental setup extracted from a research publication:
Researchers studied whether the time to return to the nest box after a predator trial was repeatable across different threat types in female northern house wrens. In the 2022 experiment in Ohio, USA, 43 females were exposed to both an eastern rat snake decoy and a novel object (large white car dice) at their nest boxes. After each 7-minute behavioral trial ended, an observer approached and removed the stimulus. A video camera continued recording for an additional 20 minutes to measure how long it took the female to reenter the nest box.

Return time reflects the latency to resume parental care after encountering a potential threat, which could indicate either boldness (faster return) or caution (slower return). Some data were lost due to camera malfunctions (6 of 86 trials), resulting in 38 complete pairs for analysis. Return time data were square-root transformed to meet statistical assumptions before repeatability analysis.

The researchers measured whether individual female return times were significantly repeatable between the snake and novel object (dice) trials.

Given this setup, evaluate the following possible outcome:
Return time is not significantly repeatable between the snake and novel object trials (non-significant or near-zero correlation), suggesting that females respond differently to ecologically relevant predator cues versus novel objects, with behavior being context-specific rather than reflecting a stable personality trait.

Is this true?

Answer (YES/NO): YES